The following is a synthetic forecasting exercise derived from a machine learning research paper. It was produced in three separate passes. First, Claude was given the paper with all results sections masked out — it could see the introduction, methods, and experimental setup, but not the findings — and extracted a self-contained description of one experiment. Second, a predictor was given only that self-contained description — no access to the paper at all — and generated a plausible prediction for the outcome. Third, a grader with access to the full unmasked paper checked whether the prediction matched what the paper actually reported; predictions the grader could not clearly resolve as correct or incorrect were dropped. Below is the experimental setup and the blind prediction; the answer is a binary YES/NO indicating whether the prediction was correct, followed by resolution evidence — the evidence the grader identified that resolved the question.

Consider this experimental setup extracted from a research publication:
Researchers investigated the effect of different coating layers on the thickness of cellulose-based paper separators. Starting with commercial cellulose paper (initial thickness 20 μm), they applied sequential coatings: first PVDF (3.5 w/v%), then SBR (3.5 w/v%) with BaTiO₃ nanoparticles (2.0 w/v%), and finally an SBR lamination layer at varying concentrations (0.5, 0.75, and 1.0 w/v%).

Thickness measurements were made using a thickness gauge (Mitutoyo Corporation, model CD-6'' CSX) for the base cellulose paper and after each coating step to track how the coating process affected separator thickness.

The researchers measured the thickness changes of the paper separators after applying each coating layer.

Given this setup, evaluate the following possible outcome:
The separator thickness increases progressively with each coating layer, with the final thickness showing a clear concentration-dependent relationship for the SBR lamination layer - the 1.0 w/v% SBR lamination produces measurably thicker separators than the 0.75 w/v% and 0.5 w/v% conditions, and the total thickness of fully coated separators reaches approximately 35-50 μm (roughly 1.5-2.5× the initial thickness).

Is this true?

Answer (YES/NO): NO